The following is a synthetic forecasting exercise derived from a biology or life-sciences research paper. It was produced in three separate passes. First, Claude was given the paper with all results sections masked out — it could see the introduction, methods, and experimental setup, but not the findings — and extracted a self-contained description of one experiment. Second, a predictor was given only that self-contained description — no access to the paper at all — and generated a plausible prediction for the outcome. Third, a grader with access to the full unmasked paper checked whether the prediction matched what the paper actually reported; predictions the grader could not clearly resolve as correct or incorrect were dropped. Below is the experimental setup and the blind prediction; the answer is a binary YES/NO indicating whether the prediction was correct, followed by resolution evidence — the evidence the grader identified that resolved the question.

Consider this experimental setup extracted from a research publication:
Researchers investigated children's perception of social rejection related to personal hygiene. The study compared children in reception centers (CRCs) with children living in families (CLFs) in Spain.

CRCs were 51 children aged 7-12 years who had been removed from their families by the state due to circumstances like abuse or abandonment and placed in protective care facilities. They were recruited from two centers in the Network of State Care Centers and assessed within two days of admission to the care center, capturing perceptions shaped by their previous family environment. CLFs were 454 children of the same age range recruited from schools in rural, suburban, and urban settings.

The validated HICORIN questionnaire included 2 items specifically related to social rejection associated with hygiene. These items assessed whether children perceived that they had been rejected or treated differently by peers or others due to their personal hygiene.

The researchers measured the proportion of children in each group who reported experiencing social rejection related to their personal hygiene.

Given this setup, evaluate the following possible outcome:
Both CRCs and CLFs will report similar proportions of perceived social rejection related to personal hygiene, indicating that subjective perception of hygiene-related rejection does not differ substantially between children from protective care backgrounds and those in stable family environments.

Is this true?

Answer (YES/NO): NO